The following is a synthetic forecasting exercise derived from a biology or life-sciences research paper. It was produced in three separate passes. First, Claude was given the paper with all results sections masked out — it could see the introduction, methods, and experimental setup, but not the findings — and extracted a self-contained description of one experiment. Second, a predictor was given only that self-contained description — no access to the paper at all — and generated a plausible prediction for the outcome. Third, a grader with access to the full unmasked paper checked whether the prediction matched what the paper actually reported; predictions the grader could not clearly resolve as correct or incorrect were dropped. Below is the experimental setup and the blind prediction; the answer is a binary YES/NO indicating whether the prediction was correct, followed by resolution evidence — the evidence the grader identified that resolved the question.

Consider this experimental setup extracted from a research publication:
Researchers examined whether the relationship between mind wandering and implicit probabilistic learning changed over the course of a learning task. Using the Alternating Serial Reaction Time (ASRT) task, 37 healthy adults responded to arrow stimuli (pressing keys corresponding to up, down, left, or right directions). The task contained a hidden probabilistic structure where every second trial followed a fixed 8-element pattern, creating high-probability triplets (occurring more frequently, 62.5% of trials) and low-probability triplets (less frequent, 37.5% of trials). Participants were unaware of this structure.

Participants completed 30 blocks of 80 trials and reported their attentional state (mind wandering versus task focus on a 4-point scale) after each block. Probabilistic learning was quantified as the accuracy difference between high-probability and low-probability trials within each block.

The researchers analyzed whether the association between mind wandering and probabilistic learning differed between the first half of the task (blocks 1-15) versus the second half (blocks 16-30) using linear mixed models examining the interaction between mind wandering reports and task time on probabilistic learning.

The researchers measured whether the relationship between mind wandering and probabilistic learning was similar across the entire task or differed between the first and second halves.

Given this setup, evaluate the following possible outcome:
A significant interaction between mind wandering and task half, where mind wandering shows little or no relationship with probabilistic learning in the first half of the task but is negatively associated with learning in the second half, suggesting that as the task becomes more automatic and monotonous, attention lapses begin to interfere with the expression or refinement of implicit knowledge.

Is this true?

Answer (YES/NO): NO